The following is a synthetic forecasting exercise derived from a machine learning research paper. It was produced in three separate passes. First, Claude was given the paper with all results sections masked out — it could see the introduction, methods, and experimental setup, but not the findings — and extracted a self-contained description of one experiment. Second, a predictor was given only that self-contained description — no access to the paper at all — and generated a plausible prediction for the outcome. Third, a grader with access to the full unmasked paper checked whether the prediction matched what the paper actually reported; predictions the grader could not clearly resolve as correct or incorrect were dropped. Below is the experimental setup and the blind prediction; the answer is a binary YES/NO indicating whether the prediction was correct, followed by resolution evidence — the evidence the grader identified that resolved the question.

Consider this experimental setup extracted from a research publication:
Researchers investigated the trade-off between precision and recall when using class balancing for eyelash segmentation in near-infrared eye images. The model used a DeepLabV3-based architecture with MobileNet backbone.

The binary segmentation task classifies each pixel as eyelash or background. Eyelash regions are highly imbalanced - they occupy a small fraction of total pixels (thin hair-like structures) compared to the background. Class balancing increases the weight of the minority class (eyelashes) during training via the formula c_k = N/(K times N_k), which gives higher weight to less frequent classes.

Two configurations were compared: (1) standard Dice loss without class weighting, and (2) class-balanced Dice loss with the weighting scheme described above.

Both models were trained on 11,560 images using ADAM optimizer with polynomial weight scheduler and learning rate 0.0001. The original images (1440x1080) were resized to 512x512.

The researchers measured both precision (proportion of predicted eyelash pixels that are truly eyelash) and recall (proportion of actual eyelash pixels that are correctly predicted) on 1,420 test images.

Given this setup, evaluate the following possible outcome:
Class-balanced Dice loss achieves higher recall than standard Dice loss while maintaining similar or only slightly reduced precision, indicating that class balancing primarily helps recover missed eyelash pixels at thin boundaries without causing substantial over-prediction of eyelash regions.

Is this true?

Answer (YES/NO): NO